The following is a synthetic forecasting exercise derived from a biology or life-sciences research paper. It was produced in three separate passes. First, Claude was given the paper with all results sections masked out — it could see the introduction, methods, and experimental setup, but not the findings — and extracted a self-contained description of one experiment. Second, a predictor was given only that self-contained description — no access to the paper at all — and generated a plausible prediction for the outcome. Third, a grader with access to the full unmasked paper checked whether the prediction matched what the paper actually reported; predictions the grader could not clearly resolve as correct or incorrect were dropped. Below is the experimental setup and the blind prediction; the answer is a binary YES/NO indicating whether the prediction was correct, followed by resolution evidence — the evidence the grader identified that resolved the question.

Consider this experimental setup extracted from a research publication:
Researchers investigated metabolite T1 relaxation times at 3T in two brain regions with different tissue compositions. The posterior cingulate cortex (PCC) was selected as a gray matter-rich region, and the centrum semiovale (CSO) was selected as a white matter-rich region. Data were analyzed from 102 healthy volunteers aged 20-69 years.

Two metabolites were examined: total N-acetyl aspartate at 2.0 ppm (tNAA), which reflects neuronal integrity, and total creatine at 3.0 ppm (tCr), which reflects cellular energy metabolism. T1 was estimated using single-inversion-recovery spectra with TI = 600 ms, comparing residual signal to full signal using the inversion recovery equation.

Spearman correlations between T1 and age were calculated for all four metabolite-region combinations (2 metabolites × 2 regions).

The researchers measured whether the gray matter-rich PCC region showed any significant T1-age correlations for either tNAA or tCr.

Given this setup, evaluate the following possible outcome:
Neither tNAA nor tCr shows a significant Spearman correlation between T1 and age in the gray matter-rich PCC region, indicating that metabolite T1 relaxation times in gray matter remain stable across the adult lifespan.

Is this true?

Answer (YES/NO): YES